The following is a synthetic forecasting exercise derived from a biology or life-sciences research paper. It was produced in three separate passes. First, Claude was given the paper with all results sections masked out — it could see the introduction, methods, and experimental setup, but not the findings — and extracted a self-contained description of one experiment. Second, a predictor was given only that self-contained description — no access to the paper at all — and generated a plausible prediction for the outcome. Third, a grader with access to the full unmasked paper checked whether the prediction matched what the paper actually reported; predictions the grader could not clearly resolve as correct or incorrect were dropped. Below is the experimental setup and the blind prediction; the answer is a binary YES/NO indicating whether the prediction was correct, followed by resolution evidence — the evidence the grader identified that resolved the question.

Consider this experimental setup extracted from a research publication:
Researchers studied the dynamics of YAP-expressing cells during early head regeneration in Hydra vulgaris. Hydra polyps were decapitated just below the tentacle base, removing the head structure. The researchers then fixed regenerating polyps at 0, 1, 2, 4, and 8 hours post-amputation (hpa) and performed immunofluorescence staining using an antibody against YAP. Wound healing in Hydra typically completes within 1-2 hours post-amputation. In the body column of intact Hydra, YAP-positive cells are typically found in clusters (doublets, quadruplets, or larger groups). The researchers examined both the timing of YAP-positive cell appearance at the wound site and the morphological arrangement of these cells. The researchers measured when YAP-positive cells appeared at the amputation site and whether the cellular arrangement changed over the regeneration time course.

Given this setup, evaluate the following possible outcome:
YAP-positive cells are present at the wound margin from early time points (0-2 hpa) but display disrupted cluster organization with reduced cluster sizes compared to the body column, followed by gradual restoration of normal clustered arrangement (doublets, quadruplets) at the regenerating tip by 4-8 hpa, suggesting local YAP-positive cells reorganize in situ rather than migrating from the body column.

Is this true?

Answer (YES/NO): NO